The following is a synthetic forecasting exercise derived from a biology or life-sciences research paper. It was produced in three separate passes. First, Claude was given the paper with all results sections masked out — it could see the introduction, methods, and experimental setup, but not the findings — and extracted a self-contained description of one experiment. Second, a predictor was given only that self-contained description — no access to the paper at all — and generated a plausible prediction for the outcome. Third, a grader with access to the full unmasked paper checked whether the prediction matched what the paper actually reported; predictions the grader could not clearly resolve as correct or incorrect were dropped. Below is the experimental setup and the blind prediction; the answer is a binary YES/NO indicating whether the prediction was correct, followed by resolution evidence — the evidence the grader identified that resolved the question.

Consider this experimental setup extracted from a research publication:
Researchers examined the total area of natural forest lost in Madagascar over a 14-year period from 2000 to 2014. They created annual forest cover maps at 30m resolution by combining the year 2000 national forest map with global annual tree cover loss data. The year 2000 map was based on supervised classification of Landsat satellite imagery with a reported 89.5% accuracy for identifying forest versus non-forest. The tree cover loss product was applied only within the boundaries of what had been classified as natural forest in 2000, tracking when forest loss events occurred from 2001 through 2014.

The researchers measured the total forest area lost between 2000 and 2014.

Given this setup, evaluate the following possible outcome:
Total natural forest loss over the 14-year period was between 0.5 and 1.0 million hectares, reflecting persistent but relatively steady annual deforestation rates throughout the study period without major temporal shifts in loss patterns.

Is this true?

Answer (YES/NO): NO